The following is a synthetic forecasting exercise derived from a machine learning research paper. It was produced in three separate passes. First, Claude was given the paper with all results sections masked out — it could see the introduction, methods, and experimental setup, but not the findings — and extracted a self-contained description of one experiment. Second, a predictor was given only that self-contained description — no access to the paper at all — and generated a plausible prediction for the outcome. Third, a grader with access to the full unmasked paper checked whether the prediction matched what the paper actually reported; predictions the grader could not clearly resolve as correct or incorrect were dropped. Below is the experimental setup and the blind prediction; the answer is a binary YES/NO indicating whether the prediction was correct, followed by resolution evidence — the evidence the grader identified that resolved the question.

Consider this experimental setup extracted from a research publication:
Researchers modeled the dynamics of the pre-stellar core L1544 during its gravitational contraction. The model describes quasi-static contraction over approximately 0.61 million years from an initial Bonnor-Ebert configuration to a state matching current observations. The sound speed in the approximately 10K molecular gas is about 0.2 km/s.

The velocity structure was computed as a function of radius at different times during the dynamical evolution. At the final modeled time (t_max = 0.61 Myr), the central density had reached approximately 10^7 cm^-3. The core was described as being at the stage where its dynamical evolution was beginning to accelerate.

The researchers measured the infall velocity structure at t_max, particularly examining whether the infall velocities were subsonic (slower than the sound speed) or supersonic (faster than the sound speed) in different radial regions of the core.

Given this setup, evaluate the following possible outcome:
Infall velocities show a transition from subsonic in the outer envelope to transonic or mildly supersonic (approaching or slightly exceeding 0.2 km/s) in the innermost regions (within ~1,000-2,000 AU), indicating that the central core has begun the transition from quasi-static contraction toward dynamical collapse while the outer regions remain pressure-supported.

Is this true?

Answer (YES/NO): YES